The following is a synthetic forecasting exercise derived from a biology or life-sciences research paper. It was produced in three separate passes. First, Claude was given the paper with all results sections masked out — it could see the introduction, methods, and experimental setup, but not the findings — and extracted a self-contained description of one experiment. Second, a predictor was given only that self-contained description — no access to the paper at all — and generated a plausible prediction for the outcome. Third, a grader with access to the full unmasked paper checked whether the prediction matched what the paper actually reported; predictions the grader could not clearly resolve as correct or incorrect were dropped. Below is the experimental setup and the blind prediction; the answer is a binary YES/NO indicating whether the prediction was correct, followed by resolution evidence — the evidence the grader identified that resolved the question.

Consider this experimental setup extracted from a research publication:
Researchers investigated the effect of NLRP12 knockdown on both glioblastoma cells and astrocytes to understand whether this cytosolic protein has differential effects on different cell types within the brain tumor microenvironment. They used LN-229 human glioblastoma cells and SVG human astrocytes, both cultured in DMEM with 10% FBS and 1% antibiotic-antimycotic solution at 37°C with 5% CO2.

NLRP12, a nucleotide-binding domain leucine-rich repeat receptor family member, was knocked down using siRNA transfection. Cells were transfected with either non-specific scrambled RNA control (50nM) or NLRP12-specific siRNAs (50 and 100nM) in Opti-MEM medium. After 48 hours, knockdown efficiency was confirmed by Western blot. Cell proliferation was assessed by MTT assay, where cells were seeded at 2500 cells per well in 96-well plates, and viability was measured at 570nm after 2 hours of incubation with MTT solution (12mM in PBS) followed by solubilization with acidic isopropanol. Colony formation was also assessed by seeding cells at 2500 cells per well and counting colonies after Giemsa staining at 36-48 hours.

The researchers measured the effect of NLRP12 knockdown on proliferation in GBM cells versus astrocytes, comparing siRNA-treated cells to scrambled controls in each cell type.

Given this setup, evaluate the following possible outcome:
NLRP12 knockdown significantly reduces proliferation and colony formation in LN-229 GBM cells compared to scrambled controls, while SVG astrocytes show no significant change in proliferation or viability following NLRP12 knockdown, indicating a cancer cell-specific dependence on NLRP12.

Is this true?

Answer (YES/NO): NO